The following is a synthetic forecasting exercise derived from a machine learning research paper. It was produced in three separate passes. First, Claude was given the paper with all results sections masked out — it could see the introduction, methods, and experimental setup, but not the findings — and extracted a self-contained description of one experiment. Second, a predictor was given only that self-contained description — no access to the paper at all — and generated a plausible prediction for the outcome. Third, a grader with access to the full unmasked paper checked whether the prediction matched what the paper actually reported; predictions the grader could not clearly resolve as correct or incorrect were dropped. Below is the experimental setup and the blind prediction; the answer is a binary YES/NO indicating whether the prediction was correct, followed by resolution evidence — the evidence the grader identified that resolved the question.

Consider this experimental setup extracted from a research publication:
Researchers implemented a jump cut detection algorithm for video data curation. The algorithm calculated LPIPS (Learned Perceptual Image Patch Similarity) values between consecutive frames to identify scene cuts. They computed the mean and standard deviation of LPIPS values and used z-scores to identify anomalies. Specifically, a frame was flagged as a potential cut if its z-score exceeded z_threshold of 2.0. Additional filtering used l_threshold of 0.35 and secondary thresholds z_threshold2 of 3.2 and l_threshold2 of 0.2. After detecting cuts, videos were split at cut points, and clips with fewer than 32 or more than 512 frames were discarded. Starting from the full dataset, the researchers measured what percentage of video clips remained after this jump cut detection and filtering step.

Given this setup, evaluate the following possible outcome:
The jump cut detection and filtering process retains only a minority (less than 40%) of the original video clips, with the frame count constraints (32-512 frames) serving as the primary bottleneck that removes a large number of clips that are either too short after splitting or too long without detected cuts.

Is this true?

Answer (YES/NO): NO